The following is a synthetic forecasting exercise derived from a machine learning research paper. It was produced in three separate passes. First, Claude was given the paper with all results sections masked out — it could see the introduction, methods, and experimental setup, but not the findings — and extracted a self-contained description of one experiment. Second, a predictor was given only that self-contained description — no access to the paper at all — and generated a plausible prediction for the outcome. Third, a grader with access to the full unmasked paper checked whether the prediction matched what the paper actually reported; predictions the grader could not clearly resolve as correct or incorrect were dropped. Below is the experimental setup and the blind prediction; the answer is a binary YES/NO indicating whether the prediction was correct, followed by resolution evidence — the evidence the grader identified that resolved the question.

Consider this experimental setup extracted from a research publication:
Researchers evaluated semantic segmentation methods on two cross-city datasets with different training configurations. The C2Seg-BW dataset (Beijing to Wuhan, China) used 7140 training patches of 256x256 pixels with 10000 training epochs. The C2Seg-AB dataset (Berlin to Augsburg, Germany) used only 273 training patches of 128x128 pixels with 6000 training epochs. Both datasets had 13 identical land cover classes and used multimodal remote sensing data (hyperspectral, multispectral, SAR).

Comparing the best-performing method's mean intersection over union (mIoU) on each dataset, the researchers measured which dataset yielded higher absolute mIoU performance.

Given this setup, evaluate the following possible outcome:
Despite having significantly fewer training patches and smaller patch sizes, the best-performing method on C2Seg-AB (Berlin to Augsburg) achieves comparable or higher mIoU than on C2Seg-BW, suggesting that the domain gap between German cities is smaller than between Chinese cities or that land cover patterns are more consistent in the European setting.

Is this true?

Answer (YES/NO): YES